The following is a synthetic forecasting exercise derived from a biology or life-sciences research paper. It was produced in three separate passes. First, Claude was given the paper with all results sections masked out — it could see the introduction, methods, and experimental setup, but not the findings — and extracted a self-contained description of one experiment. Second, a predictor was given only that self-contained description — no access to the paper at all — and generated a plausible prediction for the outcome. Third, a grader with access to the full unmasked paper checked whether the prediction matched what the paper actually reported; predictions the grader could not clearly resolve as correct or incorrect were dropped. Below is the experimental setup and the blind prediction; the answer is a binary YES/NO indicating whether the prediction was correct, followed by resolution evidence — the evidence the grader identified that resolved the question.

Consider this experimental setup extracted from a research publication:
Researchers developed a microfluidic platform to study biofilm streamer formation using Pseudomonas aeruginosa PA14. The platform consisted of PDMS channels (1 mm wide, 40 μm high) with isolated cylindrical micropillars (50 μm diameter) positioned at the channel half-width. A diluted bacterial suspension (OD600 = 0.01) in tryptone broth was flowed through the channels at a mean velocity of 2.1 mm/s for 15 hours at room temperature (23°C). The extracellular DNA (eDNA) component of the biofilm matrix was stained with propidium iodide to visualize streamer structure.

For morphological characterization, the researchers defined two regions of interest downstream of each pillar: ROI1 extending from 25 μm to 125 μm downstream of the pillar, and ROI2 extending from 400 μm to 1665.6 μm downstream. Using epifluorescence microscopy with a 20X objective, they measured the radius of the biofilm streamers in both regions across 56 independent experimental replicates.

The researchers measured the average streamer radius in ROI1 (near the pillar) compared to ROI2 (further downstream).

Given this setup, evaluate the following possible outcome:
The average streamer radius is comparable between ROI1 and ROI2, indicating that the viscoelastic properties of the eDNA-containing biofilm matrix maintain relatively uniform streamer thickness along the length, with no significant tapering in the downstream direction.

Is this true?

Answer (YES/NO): NO